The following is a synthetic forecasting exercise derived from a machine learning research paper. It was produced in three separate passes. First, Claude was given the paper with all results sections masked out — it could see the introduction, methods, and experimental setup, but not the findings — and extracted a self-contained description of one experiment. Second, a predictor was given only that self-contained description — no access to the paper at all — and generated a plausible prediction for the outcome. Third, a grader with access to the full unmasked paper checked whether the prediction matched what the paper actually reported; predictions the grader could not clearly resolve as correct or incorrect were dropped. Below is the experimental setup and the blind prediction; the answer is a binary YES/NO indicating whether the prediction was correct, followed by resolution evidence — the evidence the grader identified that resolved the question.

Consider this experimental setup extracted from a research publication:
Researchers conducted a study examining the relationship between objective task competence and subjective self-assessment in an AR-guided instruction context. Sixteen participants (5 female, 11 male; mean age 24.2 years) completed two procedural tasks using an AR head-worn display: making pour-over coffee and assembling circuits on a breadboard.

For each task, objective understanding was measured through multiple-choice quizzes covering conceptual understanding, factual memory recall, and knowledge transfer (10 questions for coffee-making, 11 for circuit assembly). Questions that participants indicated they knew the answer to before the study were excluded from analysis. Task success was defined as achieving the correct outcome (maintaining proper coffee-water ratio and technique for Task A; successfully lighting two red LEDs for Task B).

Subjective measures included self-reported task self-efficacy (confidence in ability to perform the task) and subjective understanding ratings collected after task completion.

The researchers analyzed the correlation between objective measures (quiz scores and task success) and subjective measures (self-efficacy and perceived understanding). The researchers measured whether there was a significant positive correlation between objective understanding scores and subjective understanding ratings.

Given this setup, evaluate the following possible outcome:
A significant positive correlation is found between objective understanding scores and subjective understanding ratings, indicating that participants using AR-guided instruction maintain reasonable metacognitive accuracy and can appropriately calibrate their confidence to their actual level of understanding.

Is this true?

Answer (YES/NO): NO